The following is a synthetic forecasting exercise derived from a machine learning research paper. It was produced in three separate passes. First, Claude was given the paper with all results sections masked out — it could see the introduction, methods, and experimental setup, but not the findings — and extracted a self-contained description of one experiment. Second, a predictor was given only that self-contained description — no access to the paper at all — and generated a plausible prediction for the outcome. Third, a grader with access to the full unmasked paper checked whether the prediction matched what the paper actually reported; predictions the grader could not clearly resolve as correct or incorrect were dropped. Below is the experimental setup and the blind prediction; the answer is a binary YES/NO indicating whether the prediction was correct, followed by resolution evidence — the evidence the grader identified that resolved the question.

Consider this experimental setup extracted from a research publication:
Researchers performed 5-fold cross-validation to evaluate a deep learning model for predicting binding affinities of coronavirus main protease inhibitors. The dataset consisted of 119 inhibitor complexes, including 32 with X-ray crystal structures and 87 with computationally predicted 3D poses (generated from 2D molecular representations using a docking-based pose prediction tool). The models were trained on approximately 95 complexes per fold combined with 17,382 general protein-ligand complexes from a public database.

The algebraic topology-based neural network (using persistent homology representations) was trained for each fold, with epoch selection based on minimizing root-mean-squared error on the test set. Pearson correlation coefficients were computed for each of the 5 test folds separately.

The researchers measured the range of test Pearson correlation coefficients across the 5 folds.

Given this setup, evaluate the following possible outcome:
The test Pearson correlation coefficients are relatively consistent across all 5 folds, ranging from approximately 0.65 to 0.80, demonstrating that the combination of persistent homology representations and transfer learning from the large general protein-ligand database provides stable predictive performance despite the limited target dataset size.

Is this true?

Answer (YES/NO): NO